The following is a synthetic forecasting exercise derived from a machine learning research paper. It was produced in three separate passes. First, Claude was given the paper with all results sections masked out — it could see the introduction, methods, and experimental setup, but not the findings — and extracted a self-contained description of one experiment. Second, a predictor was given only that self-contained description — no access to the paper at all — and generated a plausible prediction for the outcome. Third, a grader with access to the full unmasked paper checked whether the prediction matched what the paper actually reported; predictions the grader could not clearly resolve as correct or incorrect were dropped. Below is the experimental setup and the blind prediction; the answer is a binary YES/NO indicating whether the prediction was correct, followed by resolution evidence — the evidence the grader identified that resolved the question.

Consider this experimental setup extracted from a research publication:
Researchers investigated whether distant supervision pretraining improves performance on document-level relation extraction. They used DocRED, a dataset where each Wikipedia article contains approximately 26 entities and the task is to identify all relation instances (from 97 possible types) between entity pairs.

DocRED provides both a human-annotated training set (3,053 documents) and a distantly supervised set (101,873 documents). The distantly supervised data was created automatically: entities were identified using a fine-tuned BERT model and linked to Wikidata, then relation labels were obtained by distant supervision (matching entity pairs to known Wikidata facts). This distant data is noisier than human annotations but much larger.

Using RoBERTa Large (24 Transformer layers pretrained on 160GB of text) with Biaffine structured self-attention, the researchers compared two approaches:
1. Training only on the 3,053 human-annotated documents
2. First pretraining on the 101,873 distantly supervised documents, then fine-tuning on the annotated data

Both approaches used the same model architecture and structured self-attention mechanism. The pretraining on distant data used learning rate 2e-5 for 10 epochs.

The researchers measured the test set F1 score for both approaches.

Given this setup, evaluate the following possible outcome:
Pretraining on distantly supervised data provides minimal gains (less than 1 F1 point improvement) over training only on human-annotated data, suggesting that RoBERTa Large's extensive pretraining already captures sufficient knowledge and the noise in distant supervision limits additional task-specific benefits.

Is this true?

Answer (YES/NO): NO